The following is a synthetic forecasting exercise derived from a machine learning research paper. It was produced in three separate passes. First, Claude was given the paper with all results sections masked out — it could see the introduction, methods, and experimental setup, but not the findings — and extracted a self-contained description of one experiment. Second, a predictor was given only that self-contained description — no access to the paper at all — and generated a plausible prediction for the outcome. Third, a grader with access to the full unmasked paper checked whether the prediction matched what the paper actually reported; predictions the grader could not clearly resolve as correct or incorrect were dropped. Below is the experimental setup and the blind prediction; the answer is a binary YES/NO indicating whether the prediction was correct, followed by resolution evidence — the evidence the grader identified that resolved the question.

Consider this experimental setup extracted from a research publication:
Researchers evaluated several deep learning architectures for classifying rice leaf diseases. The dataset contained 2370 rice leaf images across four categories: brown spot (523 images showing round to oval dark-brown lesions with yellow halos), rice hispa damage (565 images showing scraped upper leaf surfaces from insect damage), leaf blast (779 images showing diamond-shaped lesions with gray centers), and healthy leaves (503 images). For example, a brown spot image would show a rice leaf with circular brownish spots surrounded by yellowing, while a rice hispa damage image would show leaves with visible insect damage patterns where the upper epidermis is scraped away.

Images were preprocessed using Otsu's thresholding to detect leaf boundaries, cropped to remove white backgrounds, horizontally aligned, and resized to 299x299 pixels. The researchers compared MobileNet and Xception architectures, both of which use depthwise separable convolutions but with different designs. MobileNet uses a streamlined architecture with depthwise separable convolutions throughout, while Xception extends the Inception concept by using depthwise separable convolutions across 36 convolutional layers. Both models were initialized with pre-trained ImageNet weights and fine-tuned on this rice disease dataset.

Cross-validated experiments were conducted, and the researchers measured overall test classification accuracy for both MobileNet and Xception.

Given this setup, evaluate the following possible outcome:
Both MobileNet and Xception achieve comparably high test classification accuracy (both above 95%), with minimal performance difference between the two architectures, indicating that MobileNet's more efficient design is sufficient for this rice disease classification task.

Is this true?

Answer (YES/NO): NO